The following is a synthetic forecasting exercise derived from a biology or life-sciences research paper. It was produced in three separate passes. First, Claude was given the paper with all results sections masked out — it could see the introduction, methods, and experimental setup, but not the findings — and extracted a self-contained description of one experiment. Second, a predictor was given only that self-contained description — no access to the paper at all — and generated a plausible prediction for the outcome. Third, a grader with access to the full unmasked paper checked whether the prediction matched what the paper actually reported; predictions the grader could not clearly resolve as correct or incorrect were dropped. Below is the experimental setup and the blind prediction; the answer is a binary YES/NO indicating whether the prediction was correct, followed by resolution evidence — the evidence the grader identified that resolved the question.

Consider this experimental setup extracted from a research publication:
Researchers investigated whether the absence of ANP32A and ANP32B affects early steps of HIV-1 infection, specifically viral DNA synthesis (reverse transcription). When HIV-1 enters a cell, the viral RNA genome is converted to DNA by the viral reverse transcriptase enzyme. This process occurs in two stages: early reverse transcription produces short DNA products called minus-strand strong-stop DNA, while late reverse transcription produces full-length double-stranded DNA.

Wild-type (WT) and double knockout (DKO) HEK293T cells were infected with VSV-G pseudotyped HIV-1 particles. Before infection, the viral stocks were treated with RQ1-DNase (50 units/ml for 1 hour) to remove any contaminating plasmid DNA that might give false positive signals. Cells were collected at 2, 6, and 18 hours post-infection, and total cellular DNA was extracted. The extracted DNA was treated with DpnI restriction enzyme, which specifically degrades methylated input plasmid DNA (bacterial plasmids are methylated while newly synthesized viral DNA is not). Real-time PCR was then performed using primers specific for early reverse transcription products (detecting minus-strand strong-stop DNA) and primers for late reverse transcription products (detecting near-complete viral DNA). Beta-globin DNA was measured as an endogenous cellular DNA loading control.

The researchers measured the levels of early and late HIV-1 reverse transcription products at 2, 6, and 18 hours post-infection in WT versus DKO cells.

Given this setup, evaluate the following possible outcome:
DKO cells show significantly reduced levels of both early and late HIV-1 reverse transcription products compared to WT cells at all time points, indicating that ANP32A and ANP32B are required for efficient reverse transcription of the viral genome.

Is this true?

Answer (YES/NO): NO